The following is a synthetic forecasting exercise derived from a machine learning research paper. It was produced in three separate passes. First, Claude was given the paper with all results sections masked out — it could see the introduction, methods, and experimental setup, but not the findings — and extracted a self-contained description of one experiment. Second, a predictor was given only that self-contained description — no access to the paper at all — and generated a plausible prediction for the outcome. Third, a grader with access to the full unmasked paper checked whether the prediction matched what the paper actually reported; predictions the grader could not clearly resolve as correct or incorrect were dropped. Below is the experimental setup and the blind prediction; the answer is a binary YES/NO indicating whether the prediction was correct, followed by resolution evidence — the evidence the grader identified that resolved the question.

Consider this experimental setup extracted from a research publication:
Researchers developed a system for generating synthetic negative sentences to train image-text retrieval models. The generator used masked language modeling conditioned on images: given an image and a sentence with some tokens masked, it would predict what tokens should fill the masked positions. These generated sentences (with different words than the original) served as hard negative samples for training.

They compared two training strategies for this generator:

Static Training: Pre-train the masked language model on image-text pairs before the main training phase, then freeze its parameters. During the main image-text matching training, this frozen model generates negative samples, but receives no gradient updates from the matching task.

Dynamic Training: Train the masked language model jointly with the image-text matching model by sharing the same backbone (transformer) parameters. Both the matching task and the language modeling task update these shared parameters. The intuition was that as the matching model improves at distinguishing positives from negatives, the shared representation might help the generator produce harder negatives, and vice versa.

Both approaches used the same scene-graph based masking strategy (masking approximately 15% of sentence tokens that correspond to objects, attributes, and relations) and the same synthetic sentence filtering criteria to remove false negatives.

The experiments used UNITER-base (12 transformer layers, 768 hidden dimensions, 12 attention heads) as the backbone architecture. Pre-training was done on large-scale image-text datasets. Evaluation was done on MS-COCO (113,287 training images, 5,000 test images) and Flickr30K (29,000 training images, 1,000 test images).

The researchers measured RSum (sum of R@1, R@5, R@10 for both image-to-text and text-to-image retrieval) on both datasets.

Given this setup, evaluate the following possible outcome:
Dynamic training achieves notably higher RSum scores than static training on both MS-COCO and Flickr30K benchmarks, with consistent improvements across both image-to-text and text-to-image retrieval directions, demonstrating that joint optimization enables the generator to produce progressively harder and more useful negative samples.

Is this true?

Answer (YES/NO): YES